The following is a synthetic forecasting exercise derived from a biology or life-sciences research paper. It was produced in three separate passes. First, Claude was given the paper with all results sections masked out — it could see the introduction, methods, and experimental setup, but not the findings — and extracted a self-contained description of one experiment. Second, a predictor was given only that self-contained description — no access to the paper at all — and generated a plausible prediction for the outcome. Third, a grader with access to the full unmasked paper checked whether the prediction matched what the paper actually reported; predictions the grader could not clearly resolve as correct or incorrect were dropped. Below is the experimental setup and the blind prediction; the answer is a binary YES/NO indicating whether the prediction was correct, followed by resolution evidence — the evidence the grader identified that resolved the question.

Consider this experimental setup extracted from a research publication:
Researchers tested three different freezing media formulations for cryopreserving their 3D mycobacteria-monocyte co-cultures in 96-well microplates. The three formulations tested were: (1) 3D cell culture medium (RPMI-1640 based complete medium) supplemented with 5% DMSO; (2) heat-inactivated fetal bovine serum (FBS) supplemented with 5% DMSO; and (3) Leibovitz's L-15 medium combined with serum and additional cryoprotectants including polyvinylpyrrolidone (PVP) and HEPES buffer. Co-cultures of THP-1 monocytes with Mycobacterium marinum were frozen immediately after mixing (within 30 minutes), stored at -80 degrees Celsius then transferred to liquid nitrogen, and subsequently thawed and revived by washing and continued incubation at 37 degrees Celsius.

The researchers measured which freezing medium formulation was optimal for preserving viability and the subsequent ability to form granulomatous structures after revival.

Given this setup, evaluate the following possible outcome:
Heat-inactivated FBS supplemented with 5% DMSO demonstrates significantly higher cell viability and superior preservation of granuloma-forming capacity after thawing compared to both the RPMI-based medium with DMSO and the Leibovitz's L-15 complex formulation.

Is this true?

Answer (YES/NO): NO